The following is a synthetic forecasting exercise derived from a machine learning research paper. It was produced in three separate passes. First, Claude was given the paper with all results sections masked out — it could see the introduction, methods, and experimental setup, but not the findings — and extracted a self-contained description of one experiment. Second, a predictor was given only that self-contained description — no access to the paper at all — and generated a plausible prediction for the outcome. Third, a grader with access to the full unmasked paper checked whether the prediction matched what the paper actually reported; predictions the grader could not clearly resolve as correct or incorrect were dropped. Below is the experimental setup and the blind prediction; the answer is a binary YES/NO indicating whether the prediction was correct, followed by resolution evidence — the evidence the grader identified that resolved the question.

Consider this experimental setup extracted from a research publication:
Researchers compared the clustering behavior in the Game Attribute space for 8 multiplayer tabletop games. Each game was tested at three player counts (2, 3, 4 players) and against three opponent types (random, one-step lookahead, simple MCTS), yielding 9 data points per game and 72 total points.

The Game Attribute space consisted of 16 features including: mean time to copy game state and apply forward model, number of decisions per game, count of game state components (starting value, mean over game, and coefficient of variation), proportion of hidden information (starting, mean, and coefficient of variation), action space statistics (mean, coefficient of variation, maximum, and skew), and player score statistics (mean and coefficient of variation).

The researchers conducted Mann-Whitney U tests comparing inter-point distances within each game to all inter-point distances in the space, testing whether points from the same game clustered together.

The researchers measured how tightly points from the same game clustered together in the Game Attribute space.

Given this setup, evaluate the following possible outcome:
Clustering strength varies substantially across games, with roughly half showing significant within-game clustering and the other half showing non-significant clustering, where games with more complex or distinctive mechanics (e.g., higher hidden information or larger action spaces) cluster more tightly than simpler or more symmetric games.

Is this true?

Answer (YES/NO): NO